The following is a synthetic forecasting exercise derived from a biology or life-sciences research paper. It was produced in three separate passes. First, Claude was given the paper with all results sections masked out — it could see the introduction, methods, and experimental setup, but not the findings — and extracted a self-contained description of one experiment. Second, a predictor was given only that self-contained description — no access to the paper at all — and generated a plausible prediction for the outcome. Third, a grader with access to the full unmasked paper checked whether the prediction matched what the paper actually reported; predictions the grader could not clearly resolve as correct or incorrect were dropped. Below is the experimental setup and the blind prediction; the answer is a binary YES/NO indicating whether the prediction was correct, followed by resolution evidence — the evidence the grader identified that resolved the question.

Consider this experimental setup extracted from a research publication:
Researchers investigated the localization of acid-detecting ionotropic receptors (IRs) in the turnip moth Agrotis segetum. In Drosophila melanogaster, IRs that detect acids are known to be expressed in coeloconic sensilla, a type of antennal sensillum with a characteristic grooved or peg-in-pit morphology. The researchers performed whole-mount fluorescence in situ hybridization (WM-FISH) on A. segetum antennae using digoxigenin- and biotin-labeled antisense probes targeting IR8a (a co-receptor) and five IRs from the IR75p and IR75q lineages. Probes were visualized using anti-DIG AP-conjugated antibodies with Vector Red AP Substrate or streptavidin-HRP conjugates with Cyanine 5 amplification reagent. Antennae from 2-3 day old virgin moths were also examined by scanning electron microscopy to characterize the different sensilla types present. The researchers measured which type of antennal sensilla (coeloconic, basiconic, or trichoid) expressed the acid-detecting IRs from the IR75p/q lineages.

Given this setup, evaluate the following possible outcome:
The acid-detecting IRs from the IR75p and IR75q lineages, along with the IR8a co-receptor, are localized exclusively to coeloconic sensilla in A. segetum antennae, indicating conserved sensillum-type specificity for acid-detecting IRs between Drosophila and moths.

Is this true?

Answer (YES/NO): NO